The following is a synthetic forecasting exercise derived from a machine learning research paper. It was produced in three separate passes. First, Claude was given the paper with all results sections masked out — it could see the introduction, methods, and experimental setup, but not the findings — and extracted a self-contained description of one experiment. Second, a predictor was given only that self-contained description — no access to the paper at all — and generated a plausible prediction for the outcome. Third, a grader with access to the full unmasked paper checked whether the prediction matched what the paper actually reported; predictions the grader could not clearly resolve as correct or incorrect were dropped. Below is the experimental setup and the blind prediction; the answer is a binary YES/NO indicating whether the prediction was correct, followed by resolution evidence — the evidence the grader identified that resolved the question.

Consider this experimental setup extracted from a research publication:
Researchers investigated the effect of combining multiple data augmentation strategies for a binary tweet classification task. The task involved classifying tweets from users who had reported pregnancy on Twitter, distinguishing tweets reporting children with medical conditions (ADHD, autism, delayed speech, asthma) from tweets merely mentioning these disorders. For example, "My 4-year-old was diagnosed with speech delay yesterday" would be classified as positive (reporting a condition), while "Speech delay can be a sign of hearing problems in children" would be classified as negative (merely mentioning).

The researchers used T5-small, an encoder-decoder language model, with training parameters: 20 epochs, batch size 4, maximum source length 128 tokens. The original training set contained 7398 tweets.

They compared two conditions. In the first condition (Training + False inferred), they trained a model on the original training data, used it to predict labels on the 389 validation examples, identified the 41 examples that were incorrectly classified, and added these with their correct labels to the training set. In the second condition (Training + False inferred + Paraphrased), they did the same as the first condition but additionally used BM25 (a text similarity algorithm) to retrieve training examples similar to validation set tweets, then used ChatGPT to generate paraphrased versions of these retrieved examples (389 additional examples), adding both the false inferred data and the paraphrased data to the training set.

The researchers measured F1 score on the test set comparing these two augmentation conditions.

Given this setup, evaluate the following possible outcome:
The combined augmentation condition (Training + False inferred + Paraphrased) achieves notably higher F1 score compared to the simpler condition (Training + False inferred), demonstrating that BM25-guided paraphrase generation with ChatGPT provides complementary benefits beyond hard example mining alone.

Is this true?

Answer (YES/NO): NO